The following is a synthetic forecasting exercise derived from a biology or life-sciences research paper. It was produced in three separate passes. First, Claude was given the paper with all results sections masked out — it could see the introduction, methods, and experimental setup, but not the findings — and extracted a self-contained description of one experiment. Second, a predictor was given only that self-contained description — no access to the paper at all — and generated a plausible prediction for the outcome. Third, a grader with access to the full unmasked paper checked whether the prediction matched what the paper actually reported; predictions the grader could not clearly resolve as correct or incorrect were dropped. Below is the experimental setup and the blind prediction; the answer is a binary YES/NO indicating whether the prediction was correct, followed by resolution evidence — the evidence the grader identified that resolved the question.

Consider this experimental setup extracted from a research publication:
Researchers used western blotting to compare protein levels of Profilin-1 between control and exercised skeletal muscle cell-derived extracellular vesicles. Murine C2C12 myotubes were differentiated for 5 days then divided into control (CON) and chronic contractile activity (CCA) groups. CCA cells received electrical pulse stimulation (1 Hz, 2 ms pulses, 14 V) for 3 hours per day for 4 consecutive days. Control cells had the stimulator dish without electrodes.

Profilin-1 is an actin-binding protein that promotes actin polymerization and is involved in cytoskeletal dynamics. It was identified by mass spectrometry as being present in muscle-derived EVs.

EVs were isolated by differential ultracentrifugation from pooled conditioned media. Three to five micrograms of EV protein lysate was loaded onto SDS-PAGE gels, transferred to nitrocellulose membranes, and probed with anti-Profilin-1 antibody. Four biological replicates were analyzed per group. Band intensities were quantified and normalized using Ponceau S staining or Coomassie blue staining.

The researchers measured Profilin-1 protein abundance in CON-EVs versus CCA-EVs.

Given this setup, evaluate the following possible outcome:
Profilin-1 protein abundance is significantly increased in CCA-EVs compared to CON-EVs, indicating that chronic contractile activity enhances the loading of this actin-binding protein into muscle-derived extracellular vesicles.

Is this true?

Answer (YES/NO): YES